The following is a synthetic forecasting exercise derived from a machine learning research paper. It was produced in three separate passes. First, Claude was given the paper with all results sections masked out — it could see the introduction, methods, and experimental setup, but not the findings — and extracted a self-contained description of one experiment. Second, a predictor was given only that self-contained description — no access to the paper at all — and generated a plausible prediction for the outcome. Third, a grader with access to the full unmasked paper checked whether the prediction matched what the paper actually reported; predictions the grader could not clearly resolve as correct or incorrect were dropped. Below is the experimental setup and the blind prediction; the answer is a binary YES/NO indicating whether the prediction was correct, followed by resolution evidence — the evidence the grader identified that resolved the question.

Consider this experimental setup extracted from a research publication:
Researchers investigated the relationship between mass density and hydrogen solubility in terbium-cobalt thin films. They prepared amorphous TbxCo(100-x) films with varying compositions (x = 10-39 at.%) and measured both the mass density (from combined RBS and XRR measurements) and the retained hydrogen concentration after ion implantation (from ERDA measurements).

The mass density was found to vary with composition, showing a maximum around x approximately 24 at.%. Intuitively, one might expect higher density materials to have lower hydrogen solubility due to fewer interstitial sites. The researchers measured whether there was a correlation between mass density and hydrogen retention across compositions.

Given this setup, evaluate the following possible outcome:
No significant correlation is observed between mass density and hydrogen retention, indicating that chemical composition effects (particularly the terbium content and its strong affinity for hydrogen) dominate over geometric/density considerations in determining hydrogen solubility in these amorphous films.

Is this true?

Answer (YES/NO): NO